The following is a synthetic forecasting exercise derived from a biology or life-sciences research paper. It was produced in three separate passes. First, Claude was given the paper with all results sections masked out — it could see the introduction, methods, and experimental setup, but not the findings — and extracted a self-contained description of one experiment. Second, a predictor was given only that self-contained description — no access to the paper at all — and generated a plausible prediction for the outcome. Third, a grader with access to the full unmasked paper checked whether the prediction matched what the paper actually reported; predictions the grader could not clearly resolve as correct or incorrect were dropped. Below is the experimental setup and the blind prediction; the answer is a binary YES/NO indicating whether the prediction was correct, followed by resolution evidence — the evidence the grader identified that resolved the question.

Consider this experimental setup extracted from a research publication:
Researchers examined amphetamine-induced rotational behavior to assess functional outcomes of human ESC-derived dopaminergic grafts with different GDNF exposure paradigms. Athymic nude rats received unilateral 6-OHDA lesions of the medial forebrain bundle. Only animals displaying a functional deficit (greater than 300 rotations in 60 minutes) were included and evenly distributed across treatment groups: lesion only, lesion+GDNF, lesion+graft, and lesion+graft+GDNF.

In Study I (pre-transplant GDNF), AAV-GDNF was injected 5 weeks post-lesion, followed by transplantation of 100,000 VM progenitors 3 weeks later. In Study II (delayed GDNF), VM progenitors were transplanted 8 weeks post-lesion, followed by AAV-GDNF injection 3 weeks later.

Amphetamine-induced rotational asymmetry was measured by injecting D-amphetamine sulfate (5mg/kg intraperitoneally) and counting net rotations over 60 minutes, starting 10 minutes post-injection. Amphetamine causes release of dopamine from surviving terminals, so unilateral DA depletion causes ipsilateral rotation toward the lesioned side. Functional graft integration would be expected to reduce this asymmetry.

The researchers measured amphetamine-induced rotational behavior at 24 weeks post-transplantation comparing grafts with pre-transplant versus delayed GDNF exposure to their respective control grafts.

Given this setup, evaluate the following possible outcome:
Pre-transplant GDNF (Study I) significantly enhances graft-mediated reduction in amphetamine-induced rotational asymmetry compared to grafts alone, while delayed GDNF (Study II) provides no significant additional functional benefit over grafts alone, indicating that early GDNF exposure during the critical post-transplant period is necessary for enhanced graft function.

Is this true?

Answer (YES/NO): NO